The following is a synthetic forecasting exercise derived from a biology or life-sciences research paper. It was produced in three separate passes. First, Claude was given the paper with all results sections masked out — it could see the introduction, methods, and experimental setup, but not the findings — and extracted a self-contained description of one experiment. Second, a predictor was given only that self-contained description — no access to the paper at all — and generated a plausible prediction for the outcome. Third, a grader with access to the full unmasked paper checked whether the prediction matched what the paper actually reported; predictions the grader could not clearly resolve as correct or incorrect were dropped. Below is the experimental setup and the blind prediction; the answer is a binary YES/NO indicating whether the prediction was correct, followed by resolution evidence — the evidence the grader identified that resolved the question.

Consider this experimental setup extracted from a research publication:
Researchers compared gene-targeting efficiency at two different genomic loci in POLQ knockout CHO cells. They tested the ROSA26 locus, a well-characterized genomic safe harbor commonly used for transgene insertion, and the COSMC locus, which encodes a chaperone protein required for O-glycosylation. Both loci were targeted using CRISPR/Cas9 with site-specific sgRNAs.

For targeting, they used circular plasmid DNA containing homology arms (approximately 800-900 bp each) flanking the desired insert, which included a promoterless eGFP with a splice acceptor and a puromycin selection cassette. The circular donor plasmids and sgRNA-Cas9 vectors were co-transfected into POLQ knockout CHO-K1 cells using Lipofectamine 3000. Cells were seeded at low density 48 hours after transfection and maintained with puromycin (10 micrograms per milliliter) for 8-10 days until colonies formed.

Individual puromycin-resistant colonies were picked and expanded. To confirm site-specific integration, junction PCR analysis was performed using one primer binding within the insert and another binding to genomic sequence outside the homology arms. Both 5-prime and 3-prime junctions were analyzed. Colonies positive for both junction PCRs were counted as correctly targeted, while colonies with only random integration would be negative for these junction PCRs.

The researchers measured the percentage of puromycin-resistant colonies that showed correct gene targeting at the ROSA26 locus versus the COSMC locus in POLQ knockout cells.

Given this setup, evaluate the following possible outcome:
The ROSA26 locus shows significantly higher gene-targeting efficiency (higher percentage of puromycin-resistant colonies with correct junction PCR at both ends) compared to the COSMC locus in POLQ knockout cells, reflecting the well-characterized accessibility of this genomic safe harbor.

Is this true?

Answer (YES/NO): YES